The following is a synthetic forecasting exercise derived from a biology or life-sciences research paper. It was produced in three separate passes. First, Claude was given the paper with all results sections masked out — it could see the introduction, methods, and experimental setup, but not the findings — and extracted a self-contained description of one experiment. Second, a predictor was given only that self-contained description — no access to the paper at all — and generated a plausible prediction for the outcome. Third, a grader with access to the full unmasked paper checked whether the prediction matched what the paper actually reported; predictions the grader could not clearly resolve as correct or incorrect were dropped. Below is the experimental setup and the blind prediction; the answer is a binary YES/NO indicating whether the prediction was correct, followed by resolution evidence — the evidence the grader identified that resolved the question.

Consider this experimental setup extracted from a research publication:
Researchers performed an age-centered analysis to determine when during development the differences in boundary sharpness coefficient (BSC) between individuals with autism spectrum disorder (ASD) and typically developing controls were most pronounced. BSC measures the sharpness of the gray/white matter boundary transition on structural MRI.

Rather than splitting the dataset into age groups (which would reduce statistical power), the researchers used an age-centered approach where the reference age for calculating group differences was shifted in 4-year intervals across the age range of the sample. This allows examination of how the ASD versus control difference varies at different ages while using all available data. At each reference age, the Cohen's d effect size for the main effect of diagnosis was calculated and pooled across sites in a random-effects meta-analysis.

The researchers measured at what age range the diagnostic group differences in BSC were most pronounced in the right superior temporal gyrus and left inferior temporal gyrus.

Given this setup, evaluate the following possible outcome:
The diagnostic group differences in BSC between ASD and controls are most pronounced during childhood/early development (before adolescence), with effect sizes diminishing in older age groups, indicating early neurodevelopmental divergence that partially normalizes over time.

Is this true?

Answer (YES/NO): NO